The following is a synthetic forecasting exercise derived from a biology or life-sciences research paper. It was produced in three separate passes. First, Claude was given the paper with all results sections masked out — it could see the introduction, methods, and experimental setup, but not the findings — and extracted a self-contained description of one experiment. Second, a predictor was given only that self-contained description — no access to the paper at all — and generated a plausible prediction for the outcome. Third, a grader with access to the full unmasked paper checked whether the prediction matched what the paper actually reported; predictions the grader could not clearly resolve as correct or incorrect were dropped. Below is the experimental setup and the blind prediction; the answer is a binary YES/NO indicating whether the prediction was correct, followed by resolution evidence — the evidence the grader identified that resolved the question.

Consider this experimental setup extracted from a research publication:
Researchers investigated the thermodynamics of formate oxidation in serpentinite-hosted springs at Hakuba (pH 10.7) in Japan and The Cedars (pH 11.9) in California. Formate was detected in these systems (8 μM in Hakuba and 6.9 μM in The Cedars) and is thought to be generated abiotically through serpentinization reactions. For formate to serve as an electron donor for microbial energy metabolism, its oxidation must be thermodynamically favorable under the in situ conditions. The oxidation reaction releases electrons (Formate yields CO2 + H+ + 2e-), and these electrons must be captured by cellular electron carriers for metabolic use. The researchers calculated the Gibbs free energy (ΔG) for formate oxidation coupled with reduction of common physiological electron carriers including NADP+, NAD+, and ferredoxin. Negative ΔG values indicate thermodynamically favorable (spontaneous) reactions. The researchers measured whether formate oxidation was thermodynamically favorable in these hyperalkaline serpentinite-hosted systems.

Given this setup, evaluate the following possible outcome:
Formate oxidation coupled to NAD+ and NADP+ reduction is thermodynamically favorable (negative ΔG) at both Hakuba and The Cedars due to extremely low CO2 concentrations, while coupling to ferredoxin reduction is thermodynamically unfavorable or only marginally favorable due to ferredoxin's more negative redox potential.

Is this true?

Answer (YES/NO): NO